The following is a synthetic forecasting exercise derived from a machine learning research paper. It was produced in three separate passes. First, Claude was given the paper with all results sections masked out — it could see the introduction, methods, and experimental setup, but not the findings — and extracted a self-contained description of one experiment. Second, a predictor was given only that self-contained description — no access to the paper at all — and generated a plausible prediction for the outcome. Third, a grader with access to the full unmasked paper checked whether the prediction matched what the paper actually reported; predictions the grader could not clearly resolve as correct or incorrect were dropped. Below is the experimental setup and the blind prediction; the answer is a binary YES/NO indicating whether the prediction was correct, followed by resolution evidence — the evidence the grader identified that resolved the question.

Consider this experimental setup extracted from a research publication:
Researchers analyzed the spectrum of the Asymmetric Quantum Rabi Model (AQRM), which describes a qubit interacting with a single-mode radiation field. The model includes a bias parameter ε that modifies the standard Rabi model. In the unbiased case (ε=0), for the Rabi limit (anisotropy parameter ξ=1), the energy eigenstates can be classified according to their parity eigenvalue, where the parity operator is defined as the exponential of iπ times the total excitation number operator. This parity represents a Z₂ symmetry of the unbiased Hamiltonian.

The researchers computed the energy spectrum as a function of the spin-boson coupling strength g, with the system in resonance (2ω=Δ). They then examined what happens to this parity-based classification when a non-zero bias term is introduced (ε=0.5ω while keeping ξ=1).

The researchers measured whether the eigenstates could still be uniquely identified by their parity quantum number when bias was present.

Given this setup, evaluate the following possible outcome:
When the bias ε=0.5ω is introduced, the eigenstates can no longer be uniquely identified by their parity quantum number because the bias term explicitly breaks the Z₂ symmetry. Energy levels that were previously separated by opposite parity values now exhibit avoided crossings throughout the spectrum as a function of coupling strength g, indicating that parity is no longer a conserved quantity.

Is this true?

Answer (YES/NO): NO